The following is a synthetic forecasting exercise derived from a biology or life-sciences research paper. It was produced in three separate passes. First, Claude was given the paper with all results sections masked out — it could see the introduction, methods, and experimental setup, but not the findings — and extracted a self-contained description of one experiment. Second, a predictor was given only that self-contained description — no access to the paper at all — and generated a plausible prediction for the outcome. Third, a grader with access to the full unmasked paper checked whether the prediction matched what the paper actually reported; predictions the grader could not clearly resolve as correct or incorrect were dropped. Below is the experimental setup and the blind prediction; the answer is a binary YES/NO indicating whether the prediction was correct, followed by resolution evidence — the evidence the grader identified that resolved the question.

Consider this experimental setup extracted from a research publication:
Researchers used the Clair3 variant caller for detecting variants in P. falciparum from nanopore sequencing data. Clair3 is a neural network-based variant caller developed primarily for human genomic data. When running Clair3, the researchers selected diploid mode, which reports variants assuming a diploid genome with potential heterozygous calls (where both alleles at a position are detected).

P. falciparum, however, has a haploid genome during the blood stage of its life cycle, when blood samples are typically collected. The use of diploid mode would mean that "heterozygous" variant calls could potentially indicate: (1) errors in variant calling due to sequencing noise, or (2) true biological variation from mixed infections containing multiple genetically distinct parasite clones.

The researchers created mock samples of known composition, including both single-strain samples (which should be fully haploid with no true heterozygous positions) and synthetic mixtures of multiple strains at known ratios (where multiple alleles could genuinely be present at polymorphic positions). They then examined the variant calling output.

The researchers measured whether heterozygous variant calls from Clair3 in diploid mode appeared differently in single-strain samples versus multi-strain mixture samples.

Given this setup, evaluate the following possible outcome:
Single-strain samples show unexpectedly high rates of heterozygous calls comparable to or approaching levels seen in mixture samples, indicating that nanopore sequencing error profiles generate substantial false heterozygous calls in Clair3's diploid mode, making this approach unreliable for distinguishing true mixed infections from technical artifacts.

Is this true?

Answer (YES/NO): NO